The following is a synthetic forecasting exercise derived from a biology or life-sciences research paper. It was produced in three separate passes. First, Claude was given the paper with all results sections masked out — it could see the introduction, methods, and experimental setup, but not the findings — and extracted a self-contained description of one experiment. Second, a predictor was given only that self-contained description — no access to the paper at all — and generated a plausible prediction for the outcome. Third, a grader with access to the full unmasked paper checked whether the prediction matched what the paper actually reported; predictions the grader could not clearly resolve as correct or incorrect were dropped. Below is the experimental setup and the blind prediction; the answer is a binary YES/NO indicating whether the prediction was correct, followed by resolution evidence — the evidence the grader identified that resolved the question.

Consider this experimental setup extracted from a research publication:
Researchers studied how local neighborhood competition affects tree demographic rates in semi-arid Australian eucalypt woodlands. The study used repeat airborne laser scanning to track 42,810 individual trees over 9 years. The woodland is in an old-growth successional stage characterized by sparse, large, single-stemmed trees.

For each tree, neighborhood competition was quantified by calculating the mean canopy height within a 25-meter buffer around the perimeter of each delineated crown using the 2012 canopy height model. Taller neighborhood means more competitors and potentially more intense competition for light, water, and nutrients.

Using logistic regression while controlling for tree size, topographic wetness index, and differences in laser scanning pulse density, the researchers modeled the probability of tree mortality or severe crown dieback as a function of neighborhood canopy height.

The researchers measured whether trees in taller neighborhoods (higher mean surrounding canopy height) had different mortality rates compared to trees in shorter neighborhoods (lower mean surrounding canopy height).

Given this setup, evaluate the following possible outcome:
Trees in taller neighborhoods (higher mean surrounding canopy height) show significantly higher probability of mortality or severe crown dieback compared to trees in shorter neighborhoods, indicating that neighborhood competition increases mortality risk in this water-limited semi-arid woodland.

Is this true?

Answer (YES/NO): YES